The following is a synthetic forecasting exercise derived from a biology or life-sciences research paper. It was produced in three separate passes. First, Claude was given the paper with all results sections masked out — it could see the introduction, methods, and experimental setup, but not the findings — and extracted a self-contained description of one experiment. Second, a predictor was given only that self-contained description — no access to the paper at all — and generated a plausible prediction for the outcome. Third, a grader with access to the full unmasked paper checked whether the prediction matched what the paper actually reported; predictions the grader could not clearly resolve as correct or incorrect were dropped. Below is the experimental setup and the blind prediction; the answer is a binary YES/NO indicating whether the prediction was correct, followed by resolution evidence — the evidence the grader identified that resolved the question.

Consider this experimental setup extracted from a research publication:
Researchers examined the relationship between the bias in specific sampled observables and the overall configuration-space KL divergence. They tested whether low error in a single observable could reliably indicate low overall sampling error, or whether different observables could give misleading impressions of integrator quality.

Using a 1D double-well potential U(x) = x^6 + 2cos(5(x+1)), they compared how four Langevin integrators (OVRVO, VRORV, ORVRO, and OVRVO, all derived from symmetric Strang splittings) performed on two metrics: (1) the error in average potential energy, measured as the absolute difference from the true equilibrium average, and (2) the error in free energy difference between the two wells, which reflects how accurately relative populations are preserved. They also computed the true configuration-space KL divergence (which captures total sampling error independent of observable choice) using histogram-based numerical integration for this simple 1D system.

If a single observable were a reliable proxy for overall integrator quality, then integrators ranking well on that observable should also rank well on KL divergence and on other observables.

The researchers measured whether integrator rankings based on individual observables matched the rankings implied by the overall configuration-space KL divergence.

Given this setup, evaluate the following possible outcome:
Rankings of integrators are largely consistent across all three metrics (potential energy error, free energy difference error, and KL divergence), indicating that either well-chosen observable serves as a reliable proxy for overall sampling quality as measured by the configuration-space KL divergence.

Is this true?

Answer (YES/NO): NO